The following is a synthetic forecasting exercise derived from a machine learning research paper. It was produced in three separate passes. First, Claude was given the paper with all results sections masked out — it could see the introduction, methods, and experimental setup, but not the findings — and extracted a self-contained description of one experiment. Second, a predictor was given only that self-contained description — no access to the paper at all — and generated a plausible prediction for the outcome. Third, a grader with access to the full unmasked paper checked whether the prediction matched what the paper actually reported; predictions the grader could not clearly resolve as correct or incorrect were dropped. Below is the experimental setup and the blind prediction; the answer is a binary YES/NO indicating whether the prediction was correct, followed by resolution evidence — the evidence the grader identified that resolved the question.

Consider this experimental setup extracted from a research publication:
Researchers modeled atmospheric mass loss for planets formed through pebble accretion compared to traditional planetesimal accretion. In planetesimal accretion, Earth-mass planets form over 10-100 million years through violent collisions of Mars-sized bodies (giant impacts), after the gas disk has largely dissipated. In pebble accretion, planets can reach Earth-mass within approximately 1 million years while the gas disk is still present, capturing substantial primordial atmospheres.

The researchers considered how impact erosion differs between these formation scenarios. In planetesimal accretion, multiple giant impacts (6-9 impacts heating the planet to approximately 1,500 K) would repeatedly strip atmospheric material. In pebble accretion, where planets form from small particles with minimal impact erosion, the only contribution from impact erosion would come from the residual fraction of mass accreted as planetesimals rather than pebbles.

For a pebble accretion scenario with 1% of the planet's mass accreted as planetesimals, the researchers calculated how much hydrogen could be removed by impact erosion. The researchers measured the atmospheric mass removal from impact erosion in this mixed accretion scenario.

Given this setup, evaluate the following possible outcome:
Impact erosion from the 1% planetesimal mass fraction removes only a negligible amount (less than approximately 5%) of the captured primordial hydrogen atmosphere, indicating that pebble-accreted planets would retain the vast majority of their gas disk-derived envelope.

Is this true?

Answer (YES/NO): NO